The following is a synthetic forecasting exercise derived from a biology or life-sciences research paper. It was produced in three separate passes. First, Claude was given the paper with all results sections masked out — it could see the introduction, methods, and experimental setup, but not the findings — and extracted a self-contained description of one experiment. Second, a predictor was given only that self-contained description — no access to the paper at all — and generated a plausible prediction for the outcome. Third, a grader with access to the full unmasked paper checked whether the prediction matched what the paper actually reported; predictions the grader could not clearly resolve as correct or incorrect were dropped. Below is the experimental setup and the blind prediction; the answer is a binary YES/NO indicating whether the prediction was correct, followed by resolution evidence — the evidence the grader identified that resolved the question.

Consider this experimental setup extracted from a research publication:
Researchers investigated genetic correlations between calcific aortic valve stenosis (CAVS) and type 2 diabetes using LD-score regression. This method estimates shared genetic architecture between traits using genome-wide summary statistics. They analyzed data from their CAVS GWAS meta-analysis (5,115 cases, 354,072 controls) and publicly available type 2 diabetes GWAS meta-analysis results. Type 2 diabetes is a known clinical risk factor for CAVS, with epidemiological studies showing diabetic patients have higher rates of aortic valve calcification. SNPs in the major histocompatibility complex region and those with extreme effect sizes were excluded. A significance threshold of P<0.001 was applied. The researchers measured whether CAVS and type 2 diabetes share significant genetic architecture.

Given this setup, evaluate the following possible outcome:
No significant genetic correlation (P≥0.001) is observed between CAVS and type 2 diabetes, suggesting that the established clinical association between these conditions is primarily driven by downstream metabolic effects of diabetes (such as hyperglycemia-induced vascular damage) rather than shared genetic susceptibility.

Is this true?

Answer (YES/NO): NO